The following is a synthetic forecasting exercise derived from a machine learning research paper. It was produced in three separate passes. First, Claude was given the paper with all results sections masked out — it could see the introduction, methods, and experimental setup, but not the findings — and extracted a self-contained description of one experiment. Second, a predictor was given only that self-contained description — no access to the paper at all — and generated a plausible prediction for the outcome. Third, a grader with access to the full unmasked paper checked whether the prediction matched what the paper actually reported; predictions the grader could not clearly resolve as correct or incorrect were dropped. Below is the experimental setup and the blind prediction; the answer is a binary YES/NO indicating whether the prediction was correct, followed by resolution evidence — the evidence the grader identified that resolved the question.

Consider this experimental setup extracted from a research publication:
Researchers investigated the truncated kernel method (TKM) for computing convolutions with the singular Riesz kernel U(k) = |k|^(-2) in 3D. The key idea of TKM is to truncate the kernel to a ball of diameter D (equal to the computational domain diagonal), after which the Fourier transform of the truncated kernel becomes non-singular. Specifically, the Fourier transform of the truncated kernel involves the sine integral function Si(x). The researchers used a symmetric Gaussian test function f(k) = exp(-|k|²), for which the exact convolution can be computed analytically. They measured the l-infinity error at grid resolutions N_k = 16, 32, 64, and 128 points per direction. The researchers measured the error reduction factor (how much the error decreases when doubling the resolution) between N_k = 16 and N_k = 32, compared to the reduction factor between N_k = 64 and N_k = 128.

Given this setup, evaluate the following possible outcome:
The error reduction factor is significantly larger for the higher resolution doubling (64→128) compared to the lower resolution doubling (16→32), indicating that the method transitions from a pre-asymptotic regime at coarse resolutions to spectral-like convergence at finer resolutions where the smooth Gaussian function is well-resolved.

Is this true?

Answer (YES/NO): YES